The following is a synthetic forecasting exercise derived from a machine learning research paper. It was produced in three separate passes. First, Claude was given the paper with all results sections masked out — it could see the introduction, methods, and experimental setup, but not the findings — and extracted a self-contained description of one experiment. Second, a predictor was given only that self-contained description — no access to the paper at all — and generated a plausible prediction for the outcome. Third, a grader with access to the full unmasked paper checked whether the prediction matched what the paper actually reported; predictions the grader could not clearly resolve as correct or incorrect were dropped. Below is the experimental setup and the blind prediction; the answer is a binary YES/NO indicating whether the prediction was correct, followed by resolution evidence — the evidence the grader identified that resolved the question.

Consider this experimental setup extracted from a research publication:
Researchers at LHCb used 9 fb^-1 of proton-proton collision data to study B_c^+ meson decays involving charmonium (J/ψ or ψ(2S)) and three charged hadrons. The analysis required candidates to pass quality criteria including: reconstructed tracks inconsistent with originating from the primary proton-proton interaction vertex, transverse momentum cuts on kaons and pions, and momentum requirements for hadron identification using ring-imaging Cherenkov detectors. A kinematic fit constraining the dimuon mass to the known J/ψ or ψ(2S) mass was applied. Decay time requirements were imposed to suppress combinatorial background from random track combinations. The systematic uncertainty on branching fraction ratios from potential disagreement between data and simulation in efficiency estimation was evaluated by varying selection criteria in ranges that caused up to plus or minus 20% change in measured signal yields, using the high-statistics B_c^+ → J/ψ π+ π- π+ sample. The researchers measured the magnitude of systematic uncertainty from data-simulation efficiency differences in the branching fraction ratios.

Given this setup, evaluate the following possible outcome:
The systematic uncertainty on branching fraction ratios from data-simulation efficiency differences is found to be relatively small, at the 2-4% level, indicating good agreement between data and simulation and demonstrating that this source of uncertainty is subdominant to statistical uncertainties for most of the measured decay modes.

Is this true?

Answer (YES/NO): YES